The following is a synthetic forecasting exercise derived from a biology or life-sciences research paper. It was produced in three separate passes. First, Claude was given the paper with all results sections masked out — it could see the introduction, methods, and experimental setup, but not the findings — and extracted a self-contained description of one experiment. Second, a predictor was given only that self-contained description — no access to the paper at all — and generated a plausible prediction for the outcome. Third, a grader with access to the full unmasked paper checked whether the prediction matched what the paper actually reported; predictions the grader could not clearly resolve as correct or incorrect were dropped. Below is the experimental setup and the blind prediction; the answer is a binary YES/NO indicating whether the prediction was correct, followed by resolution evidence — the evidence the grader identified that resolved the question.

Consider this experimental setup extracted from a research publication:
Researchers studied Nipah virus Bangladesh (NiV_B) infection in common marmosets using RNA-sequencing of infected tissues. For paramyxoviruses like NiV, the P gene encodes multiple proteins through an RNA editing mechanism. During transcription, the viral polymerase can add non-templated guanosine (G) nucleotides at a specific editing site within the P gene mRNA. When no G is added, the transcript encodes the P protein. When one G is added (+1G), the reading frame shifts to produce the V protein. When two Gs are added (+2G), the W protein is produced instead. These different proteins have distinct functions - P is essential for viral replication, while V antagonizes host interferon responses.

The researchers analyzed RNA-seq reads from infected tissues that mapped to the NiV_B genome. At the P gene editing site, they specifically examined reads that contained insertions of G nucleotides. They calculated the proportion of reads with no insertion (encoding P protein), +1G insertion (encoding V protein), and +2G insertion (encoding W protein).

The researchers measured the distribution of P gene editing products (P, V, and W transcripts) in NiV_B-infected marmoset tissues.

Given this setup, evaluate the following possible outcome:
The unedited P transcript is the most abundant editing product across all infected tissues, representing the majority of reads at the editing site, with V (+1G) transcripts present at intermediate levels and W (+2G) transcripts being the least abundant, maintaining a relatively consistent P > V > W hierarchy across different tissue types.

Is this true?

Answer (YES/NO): NO